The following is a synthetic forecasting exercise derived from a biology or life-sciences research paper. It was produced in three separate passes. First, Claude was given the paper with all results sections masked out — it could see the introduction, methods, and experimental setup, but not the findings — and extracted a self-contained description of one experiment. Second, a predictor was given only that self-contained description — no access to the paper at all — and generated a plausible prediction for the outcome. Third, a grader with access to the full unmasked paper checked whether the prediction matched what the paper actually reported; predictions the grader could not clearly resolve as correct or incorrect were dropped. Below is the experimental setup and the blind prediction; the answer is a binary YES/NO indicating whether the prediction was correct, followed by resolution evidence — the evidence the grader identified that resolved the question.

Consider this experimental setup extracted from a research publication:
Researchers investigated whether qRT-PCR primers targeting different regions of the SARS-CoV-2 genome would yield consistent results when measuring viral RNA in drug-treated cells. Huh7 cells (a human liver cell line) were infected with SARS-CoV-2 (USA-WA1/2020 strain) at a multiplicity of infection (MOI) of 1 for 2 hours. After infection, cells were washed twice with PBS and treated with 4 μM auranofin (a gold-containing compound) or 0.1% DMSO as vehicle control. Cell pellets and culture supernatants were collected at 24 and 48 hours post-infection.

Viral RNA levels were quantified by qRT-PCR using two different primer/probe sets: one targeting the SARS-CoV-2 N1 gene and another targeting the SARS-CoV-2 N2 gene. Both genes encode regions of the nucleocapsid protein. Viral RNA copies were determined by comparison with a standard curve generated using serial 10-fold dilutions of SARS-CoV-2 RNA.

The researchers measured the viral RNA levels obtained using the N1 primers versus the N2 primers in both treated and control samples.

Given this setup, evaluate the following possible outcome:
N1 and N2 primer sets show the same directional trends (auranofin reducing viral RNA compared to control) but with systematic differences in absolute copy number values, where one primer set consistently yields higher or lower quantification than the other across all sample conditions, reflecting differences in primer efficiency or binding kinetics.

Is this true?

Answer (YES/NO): NO